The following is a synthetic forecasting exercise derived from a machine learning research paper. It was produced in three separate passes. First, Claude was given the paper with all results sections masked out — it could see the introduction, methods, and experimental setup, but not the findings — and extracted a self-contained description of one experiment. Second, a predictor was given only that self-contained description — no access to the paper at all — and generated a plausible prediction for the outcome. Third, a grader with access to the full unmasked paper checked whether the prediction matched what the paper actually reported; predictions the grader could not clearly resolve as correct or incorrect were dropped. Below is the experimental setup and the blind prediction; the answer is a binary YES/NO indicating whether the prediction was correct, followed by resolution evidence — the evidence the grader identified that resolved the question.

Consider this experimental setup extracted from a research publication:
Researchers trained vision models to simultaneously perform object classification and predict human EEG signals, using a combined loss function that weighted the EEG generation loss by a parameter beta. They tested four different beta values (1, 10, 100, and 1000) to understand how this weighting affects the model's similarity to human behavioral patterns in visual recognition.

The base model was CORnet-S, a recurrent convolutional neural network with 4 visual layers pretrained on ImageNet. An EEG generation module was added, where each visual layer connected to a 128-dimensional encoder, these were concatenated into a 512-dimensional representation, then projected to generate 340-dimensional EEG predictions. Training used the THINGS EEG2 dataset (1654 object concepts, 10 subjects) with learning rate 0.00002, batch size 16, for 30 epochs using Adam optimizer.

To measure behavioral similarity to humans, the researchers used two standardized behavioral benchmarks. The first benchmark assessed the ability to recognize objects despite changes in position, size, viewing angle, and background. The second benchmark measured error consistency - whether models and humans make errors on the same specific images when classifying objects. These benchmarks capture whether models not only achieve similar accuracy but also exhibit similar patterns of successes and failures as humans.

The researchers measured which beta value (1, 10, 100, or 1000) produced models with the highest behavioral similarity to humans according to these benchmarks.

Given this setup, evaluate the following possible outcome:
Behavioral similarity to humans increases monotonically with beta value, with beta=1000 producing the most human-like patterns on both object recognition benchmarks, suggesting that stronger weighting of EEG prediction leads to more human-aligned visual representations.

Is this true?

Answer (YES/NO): NO